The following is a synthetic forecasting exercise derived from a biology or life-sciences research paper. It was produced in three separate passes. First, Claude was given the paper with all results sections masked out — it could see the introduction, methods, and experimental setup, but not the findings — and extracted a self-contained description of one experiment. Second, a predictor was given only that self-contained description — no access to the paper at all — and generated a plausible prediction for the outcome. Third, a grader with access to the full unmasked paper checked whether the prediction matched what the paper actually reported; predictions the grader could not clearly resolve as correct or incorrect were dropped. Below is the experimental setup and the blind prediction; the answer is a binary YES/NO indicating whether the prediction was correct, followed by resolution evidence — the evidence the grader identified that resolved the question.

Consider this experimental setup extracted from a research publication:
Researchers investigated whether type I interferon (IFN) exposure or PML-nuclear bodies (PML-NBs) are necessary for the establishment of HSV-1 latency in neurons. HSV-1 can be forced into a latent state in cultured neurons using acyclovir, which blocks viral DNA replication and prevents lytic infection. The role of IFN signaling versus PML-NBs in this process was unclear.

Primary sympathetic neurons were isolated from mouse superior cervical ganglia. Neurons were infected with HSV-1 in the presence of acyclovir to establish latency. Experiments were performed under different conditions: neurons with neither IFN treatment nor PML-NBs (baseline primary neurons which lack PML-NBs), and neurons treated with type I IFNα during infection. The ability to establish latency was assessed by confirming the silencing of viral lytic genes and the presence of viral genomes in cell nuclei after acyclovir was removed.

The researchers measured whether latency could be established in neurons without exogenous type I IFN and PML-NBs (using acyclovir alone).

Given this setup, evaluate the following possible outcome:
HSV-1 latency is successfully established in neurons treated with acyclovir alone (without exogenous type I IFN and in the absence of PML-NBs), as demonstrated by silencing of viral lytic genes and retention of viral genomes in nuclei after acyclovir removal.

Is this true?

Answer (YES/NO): YES